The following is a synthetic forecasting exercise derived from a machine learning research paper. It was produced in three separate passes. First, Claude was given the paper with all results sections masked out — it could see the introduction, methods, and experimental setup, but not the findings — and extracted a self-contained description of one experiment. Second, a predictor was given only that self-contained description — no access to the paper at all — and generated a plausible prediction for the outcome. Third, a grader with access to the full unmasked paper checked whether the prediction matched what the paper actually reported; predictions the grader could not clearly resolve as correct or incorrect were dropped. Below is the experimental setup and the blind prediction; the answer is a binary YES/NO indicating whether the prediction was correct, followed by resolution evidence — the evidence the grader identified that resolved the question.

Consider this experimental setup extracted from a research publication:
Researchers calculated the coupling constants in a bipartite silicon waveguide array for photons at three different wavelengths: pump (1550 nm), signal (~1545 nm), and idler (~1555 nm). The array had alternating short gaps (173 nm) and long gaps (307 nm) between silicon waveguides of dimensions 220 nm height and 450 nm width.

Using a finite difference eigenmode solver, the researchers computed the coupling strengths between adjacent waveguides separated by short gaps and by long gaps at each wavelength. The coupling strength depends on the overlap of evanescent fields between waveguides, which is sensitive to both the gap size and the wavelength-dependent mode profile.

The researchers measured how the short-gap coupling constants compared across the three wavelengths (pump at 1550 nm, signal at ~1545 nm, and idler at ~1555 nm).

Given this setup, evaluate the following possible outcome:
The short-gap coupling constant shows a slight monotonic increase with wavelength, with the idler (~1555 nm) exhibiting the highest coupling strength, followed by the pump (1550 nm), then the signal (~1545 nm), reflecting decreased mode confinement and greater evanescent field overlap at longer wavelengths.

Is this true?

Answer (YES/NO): YES